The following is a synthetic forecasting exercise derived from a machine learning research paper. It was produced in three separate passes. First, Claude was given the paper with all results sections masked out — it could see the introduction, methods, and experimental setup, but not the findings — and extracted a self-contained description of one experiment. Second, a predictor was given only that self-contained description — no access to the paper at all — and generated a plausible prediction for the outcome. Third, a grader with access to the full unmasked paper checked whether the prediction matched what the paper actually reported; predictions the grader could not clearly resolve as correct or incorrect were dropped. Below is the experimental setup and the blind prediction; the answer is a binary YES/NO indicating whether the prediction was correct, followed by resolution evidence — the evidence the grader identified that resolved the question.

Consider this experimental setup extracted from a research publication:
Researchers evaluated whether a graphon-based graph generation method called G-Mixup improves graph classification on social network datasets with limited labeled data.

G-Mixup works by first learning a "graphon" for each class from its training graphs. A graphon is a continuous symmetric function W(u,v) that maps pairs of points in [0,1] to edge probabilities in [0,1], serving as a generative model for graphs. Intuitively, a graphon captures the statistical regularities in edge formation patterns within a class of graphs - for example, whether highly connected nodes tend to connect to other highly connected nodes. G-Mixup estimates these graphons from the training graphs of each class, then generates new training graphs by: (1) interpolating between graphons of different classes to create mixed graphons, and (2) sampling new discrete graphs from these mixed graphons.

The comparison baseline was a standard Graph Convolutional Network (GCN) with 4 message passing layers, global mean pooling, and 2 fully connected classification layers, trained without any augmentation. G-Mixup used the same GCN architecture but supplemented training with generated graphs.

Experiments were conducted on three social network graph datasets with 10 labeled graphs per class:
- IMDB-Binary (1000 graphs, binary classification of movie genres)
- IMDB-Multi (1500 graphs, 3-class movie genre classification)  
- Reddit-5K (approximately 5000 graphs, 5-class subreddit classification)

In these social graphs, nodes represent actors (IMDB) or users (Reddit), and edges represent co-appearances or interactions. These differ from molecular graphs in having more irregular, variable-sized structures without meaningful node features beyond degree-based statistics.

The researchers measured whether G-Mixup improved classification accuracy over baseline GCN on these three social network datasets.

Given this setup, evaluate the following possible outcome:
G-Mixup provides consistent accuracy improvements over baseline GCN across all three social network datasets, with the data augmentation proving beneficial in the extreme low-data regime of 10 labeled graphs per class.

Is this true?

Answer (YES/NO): NO